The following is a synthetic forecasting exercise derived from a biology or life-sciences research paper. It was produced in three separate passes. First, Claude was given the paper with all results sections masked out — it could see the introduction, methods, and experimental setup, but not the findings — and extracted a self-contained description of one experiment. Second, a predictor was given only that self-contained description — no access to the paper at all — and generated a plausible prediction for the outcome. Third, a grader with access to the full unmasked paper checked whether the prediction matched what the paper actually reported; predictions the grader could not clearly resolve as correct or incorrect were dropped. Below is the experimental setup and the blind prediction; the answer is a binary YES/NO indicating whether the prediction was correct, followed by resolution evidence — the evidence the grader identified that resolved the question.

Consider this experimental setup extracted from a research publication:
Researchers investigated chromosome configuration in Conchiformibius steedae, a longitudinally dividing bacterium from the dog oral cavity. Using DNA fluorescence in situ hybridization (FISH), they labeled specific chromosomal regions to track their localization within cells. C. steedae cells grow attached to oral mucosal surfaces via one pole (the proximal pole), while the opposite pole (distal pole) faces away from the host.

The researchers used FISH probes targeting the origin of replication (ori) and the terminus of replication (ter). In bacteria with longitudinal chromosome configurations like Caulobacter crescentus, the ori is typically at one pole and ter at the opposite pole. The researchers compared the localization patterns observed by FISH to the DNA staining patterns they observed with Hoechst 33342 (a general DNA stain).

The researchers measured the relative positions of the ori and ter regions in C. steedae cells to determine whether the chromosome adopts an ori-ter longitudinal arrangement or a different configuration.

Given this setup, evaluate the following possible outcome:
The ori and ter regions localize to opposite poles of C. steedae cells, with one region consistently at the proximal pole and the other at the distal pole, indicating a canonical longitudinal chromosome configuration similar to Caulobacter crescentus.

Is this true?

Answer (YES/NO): NO